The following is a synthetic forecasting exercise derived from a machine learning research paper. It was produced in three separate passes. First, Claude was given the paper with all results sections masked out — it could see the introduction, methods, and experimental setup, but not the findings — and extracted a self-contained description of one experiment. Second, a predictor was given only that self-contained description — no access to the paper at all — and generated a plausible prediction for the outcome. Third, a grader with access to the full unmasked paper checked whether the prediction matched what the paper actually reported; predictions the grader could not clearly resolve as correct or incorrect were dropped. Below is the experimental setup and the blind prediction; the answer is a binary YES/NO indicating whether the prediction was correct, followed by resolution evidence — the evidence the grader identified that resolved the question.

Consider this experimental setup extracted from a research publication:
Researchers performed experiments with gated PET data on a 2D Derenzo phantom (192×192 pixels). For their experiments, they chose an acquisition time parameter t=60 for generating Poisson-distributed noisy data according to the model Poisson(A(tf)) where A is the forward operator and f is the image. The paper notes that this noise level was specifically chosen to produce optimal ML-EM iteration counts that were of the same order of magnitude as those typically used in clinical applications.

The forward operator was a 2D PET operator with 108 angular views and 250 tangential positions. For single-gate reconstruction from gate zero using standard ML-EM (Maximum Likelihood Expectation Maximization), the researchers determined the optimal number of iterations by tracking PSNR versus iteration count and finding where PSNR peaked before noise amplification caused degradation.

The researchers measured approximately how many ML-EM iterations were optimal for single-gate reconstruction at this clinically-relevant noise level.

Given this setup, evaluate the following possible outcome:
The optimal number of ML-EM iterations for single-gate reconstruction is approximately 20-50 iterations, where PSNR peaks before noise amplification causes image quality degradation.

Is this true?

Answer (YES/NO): YES